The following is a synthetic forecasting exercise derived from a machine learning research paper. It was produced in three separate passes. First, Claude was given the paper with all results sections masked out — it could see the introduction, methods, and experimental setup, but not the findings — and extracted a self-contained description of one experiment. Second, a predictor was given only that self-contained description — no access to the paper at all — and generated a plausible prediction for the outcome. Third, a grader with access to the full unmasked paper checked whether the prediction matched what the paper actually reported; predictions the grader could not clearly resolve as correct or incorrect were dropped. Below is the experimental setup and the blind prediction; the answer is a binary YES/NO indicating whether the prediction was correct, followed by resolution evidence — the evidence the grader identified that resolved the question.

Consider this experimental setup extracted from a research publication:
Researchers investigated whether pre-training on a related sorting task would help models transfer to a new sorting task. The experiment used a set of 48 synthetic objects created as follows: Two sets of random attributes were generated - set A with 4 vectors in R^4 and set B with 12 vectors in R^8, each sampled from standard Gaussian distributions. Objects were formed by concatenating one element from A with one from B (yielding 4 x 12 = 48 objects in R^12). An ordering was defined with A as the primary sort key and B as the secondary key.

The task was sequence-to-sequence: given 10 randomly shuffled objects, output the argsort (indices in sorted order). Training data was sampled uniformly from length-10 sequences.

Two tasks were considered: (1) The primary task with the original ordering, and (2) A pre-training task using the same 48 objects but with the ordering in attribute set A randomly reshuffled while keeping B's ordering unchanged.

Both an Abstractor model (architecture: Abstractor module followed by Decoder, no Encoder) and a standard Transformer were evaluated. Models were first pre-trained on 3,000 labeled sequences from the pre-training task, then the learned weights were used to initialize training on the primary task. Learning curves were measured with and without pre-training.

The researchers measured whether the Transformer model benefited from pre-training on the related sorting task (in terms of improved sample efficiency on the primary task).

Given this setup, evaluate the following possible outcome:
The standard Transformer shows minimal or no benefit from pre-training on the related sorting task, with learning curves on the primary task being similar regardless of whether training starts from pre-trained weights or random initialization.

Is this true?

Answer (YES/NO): YES